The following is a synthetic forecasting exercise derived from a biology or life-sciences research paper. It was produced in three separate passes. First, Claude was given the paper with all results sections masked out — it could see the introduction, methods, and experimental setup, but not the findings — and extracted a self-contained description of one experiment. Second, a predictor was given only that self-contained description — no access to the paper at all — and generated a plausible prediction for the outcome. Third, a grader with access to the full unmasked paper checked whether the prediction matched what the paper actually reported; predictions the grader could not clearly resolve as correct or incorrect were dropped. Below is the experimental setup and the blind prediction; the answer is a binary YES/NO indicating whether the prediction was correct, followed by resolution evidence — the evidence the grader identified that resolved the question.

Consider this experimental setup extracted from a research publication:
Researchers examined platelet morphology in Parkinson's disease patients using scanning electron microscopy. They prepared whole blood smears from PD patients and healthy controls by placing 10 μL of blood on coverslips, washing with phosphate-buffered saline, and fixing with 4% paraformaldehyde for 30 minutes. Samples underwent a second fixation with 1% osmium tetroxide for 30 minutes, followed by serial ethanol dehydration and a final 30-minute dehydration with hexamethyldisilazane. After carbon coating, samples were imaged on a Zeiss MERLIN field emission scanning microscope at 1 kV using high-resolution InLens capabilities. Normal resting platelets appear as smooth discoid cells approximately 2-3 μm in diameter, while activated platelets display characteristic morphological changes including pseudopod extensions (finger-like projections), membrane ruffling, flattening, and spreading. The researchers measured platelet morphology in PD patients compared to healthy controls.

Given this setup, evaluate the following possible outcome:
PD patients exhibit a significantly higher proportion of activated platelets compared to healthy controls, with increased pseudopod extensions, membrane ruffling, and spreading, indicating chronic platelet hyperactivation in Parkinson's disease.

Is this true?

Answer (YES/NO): YES